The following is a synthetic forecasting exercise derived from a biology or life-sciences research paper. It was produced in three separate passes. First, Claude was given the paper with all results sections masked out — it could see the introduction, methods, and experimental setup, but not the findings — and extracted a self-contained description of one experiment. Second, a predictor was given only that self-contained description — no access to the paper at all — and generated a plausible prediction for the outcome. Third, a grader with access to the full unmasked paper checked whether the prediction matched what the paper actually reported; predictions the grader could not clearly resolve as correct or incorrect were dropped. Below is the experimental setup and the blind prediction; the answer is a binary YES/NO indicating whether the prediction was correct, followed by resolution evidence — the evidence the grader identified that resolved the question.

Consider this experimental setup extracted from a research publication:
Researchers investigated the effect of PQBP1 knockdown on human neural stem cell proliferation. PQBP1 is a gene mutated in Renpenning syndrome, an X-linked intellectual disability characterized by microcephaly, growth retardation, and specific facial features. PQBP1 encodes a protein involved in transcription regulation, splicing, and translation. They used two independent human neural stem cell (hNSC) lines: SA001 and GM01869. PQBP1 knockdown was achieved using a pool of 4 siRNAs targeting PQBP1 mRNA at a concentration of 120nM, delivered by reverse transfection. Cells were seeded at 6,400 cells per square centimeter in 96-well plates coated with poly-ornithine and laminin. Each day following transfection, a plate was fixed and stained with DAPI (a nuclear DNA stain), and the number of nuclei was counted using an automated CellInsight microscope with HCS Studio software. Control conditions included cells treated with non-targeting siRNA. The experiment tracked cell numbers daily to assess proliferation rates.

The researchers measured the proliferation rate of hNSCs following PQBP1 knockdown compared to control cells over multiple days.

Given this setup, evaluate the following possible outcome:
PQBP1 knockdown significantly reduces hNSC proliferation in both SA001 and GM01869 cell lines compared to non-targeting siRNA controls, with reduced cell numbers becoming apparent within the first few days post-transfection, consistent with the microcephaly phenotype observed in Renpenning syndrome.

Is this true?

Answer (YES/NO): NO